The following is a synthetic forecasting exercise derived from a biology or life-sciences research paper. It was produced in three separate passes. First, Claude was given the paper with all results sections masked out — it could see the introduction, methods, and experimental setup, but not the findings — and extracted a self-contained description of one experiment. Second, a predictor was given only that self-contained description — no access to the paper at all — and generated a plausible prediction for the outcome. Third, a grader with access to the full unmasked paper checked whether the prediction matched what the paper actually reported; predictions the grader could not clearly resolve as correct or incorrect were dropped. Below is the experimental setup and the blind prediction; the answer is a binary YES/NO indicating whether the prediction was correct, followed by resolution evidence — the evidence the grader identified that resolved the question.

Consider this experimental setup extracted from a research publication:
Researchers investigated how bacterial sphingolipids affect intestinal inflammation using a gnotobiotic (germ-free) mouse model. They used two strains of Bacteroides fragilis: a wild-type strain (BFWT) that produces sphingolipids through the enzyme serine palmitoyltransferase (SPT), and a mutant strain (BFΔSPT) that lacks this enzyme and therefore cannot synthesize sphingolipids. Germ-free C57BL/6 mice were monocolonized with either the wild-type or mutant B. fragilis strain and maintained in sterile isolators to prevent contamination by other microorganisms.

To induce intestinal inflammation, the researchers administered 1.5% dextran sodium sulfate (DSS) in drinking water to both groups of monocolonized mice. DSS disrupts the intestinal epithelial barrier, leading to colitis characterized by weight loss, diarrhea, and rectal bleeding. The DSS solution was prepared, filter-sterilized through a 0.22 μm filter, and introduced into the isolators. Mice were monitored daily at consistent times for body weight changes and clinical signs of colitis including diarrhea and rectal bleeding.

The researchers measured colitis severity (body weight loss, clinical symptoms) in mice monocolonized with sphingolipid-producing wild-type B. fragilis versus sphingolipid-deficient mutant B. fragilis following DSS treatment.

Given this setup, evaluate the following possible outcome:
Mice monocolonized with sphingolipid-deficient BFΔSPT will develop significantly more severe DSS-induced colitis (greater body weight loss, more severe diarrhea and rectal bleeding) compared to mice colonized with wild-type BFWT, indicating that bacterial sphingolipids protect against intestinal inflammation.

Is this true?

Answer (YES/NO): NO